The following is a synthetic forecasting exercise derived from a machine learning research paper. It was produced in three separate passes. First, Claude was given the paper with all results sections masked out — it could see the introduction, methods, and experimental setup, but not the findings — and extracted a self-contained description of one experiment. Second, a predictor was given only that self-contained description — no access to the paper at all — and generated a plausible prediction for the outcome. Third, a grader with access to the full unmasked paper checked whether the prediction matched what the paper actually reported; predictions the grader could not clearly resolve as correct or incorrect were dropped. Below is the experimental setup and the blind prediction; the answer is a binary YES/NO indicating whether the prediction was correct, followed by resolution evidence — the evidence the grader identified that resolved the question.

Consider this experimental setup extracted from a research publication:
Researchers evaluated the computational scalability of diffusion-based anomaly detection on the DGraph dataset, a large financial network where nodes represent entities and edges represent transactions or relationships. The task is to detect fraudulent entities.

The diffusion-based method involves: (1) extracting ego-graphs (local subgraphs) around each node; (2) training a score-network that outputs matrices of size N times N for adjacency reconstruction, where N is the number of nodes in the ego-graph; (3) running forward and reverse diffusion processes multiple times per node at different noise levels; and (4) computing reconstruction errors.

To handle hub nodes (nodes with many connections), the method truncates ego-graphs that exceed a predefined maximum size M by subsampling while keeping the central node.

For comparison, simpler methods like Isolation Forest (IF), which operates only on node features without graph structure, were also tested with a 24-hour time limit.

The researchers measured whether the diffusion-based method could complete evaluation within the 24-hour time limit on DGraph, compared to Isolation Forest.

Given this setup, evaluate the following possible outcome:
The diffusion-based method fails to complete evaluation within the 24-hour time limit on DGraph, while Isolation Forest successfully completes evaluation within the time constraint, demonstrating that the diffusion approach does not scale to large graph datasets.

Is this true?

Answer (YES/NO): YES